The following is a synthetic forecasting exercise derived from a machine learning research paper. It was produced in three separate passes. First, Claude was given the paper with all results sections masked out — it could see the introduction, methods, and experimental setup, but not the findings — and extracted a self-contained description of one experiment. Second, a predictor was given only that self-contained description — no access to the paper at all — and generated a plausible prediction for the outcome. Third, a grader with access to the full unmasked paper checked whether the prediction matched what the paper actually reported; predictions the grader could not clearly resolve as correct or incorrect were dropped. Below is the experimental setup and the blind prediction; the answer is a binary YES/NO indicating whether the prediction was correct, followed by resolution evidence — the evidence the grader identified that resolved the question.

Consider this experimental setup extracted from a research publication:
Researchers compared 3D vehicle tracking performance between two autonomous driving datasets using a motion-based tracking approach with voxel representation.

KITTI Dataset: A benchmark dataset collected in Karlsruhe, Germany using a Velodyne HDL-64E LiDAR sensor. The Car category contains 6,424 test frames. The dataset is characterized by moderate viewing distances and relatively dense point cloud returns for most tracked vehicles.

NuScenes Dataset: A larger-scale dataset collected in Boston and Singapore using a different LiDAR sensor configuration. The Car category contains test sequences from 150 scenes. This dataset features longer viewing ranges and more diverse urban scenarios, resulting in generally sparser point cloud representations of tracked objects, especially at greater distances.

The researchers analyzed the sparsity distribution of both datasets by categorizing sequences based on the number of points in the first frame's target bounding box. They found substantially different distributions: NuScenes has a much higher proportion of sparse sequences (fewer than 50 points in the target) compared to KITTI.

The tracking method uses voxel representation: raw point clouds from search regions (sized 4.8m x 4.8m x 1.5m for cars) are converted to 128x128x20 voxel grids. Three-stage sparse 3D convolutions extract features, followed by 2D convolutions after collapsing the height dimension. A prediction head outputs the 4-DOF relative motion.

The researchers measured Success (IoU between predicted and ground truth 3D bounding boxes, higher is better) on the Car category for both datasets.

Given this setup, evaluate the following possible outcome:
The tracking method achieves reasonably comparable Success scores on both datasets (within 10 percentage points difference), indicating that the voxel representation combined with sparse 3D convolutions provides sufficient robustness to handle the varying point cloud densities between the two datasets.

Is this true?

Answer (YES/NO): YES